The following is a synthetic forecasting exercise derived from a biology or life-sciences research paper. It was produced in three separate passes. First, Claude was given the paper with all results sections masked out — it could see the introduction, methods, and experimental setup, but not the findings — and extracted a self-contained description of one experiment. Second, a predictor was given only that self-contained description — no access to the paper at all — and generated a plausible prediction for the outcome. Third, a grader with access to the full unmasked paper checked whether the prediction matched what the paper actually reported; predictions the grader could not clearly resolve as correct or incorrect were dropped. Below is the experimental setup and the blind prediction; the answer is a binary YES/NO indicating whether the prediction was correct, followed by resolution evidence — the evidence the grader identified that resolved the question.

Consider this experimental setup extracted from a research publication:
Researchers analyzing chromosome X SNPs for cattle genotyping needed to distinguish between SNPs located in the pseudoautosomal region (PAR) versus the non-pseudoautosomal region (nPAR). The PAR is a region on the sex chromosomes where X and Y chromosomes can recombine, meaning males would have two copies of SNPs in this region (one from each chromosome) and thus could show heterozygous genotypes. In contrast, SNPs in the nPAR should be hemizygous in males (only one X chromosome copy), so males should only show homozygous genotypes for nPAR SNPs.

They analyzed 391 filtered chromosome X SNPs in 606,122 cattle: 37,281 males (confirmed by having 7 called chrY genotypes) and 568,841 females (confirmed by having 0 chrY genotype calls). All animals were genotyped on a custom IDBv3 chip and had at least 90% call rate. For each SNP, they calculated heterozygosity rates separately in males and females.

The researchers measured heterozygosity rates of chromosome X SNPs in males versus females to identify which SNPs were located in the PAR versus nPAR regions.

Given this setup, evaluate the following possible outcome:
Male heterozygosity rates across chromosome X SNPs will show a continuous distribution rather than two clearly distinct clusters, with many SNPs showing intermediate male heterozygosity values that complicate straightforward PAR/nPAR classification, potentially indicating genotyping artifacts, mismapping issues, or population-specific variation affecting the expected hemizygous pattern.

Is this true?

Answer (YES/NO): NO